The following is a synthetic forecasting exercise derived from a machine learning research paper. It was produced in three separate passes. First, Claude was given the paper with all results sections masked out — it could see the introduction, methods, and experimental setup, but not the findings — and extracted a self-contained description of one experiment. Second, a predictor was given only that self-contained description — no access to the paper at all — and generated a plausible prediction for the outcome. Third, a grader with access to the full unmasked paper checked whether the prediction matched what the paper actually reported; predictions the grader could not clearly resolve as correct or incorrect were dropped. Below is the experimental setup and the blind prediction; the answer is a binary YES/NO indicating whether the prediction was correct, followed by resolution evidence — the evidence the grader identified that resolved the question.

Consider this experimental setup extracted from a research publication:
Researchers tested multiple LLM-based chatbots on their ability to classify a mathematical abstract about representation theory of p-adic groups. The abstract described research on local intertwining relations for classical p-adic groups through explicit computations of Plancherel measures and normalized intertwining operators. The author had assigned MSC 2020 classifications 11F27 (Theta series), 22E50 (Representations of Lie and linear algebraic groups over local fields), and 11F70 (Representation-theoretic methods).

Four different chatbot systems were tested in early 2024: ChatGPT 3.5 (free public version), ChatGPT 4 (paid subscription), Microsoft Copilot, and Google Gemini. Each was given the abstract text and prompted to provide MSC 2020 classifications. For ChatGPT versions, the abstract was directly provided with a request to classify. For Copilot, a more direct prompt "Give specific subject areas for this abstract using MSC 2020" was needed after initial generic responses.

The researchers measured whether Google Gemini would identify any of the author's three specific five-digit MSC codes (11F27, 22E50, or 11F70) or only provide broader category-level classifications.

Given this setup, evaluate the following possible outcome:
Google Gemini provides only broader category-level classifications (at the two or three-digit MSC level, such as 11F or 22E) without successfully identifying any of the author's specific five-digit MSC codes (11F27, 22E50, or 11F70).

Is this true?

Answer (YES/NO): NO